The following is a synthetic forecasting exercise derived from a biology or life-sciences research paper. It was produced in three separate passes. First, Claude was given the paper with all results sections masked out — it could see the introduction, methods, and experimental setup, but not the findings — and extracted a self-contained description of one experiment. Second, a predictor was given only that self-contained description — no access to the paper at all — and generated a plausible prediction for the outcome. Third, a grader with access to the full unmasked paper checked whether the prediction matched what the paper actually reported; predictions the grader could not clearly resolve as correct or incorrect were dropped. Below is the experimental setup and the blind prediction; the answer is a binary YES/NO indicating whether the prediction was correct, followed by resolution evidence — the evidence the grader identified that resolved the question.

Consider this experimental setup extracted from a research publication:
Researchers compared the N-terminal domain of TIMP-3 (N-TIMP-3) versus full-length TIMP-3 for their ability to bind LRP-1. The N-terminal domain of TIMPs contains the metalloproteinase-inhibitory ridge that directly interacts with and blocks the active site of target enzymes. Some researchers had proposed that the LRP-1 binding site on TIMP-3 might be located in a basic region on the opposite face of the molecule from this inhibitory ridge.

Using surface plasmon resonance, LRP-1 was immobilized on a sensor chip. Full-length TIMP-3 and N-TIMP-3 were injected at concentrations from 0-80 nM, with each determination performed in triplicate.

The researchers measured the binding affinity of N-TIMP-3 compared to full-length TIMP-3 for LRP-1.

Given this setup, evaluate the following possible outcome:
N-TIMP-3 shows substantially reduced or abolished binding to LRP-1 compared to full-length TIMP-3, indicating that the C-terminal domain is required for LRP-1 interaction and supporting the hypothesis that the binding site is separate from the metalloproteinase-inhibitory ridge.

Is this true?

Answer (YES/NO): NO